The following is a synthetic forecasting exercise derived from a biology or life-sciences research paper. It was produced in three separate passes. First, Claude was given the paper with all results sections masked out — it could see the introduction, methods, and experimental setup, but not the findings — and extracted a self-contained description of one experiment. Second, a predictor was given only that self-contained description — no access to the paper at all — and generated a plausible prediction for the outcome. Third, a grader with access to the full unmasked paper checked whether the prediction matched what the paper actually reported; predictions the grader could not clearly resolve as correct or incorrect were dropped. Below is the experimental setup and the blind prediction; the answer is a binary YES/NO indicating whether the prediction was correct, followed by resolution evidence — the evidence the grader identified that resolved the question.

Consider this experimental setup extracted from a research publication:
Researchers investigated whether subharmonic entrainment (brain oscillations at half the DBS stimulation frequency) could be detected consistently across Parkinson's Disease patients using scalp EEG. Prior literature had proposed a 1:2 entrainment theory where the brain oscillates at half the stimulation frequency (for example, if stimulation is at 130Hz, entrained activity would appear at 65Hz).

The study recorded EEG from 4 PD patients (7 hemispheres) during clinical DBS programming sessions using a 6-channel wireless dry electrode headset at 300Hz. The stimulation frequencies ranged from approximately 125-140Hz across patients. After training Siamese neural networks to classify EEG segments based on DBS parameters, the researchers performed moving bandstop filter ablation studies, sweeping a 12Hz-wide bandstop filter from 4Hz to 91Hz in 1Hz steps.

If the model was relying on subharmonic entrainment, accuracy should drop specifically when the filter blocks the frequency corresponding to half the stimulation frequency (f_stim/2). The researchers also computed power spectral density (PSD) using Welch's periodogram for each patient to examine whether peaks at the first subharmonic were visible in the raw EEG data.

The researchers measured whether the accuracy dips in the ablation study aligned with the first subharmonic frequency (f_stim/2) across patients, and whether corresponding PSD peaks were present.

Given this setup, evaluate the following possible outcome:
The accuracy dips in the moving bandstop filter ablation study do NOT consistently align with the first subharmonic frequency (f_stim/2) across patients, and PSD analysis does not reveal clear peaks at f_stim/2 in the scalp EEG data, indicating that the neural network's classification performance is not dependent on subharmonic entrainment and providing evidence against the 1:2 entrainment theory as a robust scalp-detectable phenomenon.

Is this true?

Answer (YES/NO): YES